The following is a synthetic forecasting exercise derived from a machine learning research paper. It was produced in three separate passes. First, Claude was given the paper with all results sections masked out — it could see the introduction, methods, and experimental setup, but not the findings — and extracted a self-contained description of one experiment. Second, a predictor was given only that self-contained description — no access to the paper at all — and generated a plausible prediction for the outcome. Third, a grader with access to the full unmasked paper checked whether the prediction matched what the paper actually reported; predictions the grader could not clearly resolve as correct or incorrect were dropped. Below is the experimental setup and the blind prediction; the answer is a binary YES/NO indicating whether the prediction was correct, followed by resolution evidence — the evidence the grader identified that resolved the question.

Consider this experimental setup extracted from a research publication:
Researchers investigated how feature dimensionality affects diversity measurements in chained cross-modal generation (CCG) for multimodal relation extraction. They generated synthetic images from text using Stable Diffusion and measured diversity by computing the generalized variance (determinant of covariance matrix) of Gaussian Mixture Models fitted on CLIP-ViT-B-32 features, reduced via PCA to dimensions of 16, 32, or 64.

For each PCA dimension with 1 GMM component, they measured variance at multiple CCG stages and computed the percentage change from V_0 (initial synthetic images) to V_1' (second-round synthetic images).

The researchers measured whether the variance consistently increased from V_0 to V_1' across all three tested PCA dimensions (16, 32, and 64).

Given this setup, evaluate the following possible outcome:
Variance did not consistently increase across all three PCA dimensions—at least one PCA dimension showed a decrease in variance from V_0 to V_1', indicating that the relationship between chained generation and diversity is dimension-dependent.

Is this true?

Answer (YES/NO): YES